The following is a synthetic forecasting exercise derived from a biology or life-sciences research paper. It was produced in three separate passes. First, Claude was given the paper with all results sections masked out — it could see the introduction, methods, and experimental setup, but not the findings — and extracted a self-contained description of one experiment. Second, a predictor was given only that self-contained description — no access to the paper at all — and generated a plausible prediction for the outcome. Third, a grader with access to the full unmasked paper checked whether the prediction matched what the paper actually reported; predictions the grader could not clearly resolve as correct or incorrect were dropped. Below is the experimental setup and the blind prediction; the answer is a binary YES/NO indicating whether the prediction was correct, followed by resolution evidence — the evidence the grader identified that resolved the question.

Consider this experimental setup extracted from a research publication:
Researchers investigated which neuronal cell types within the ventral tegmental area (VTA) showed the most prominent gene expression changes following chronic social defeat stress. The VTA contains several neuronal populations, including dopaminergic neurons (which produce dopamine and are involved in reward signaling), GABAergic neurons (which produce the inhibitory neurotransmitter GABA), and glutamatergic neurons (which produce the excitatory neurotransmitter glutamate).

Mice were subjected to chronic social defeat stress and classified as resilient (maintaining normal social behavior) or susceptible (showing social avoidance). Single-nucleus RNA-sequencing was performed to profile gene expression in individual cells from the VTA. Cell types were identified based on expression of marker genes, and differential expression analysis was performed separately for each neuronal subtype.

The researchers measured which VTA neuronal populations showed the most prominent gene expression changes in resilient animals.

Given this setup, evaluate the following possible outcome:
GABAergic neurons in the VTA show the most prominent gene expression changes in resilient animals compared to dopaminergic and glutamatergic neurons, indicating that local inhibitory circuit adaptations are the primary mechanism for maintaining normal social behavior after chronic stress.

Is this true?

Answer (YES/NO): NO